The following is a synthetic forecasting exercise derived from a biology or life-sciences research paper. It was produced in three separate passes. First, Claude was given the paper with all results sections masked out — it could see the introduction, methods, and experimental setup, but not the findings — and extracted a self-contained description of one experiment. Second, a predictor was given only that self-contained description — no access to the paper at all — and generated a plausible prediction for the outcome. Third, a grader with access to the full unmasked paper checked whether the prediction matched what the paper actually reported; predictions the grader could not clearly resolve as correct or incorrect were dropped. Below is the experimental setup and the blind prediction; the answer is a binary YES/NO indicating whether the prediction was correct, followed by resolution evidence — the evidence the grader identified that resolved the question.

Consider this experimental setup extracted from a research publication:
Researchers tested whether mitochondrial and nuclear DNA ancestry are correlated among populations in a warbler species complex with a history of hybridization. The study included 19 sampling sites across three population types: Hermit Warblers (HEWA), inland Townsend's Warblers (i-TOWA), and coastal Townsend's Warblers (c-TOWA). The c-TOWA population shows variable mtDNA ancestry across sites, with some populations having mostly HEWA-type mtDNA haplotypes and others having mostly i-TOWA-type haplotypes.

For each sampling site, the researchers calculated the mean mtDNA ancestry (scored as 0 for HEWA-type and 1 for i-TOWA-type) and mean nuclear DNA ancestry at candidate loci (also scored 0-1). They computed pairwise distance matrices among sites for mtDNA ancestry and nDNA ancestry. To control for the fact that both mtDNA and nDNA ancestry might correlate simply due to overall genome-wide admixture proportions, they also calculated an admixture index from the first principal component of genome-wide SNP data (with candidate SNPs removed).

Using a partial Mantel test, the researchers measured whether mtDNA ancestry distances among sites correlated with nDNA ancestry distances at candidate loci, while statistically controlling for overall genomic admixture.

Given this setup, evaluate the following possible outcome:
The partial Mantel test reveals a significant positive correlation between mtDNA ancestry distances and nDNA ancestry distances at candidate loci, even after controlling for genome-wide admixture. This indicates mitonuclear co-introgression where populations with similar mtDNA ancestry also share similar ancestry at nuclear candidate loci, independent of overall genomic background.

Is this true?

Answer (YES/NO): YES